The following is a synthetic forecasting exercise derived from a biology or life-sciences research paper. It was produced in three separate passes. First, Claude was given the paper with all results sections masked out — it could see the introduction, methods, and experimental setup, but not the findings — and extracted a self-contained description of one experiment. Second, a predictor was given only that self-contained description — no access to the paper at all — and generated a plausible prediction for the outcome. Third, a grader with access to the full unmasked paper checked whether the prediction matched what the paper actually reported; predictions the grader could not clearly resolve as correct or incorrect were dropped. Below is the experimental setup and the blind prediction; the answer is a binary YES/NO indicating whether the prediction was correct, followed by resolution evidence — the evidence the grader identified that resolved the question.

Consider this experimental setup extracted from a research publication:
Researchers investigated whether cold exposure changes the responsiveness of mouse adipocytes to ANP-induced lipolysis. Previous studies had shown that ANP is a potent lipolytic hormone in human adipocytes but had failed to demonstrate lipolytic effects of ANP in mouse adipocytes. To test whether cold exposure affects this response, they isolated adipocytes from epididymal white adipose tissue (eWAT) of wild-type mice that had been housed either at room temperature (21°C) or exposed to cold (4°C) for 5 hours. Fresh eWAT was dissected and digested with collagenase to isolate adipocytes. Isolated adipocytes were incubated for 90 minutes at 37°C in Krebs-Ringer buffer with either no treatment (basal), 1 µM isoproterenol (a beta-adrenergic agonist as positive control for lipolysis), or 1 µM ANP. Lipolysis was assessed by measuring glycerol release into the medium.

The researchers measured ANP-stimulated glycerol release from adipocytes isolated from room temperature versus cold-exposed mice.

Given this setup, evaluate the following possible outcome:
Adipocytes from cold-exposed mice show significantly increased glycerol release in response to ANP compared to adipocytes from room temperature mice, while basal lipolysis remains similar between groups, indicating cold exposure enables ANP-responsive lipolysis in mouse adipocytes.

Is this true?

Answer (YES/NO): YES